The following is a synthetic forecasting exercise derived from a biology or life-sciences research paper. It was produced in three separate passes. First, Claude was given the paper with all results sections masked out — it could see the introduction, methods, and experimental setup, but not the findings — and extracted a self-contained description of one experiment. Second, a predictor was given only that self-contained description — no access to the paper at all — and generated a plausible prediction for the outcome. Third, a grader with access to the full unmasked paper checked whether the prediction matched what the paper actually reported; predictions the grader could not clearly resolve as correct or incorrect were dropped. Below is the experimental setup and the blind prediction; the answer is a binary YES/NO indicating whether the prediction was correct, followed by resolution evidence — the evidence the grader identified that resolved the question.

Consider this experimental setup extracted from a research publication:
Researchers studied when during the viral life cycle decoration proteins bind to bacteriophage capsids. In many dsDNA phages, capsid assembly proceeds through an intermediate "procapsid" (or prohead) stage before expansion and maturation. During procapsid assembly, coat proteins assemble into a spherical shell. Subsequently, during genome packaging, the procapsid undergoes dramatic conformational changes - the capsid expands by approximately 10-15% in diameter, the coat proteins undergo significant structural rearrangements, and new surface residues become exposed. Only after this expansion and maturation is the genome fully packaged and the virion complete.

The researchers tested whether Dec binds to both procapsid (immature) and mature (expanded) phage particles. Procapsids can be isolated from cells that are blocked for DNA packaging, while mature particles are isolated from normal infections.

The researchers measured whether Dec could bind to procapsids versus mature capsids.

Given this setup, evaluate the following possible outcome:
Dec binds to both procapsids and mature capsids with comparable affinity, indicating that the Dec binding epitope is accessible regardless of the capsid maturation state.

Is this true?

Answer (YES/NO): NO